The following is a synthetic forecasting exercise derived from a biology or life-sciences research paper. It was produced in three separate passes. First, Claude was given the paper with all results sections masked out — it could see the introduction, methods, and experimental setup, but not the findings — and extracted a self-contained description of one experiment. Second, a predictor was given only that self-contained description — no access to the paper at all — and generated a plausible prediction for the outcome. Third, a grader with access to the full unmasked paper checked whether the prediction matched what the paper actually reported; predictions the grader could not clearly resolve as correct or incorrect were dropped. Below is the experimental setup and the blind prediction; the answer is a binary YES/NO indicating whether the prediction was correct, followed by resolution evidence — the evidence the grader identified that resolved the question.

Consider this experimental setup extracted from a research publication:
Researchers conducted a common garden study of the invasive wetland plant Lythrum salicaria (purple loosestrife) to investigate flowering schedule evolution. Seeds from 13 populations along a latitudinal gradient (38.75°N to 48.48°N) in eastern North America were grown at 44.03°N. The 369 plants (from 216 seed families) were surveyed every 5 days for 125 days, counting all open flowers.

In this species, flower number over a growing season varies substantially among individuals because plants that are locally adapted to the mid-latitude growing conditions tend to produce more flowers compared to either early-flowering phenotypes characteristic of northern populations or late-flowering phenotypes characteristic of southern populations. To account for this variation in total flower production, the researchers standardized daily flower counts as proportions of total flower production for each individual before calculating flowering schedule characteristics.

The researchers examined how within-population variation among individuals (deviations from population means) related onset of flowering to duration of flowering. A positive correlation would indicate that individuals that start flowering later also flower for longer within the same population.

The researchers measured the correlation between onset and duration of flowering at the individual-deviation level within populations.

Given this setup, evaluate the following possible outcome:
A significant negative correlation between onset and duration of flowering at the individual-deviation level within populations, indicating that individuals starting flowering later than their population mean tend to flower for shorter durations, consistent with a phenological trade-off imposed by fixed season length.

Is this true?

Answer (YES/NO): NO